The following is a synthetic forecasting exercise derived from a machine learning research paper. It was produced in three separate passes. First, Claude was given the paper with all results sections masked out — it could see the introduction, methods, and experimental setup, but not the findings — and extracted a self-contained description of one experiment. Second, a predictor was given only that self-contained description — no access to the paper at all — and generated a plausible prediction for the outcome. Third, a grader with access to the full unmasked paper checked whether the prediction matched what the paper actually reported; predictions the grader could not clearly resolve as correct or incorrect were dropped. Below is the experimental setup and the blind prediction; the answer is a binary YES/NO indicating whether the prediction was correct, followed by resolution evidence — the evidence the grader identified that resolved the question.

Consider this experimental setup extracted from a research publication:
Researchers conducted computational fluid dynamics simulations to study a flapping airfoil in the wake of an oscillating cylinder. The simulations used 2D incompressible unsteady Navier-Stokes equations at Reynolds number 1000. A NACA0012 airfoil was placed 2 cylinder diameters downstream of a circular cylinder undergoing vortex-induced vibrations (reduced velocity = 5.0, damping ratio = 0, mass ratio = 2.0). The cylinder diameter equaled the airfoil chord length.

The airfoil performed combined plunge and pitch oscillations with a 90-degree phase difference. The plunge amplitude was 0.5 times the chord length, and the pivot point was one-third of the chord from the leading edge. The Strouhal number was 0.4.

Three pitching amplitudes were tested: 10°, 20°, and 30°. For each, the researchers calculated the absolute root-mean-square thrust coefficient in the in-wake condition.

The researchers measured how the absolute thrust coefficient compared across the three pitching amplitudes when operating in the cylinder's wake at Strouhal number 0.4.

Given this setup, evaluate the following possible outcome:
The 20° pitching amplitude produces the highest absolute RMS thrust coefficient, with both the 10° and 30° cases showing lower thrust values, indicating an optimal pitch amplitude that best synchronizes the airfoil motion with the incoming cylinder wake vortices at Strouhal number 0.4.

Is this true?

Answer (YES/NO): NO